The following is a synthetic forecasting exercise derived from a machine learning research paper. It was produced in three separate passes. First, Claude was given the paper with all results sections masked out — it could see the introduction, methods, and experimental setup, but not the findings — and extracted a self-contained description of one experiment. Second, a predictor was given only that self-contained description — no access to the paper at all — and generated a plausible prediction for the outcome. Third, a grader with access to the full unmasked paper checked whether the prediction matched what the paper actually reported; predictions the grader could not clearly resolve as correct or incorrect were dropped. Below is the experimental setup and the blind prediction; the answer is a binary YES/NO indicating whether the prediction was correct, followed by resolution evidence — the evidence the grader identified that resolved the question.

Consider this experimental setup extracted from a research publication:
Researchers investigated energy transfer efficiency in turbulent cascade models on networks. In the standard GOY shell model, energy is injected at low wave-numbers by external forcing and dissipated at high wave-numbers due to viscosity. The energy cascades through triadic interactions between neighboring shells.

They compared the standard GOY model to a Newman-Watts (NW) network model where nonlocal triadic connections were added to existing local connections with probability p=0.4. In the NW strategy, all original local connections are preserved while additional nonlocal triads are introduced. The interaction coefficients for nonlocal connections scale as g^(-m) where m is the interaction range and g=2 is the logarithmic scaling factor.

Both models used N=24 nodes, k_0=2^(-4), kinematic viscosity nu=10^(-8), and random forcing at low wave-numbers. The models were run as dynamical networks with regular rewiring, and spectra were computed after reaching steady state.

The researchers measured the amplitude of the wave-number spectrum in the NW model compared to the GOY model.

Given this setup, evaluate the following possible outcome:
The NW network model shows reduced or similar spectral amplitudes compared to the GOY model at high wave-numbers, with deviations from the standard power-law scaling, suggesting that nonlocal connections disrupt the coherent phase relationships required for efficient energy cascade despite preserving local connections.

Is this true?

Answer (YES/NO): NO